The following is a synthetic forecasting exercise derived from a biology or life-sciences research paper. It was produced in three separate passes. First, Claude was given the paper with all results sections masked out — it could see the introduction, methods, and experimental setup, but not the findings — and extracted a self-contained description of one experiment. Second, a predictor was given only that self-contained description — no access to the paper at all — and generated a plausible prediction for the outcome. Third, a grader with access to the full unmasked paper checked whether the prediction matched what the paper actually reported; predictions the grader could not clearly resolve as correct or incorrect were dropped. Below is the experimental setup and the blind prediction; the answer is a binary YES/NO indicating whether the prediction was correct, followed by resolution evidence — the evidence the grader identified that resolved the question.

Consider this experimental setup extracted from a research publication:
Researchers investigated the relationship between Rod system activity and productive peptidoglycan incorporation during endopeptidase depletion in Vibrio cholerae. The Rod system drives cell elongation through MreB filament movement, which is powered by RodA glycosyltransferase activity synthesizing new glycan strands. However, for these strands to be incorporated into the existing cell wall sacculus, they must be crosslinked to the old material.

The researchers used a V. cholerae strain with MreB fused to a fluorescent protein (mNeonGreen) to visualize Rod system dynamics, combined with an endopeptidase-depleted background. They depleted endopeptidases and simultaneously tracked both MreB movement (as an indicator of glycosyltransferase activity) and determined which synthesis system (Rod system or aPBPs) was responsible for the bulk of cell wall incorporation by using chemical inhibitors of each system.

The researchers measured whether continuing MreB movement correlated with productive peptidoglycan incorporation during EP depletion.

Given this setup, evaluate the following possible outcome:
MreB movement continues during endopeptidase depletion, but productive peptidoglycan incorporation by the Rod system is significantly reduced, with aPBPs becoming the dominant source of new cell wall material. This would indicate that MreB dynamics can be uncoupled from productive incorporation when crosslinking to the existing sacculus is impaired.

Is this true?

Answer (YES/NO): YES